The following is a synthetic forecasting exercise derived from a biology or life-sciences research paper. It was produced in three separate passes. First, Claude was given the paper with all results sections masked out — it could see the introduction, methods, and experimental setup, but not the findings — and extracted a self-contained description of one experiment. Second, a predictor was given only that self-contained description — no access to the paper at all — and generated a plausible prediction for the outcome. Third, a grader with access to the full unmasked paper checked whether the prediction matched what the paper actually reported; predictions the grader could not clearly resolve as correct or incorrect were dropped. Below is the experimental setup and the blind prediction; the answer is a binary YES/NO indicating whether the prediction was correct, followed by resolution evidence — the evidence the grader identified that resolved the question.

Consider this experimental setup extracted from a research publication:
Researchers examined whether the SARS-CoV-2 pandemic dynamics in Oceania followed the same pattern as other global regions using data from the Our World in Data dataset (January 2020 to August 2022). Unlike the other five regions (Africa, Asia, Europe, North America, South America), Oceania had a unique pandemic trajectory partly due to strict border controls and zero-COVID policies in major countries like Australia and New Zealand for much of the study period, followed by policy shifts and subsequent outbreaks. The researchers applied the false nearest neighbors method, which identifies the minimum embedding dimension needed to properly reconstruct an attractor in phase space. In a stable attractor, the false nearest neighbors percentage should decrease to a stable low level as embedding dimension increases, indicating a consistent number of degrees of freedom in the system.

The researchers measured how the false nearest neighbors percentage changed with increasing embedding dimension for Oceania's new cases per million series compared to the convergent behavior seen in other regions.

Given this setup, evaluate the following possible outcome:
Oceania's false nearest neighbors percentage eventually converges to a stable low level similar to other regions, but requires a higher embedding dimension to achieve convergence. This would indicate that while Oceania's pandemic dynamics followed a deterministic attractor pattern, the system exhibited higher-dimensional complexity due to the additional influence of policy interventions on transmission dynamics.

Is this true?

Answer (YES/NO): NO